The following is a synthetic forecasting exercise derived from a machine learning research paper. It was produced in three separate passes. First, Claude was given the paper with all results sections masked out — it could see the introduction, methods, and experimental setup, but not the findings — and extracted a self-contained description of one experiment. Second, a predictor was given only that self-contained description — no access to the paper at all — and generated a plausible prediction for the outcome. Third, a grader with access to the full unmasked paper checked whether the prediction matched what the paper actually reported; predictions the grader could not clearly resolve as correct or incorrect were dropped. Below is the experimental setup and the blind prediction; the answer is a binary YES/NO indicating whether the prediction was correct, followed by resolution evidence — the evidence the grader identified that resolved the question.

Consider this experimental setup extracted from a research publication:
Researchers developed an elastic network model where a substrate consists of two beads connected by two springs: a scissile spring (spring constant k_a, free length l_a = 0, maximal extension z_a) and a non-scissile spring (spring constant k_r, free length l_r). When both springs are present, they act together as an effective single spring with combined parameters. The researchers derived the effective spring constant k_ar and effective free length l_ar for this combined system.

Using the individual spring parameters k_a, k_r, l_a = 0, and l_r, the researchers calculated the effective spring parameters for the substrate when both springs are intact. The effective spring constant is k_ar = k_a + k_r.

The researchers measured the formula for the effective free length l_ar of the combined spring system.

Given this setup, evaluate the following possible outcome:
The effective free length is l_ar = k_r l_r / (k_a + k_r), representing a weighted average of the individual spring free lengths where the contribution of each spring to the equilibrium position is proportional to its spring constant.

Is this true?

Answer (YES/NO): YES